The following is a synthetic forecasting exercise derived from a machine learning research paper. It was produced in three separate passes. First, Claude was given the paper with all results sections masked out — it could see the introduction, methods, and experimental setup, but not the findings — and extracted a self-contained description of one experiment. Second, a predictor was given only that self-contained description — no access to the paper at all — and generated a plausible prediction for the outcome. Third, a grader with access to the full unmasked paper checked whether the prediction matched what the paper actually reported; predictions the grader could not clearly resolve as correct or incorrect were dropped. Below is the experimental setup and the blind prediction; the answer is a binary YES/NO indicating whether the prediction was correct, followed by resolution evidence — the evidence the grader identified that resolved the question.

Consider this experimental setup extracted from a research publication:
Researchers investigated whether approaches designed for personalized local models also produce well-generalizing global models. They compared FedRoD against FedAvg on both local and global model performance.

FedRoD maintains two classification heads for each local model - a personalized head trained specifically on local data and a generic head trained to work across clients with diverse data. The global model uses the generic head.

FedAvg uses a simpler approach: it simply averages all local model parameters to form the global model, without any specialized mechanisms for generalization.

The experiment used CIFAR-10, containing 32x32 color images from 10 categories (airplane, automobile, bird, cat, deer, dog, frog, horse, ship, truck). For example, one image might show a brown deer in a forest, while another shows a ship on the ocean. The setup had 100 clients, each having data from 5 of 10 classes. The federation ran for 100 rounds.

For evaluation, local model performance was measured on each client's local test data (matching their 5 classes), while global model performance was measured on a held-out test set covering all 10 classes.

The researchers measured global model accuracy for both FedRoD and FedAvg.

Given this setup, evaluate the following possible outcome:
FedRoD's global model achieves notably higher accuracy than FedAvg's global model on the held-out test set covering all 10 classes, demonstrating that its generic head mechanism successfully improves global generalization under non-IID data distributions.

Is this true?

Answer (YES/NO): YES